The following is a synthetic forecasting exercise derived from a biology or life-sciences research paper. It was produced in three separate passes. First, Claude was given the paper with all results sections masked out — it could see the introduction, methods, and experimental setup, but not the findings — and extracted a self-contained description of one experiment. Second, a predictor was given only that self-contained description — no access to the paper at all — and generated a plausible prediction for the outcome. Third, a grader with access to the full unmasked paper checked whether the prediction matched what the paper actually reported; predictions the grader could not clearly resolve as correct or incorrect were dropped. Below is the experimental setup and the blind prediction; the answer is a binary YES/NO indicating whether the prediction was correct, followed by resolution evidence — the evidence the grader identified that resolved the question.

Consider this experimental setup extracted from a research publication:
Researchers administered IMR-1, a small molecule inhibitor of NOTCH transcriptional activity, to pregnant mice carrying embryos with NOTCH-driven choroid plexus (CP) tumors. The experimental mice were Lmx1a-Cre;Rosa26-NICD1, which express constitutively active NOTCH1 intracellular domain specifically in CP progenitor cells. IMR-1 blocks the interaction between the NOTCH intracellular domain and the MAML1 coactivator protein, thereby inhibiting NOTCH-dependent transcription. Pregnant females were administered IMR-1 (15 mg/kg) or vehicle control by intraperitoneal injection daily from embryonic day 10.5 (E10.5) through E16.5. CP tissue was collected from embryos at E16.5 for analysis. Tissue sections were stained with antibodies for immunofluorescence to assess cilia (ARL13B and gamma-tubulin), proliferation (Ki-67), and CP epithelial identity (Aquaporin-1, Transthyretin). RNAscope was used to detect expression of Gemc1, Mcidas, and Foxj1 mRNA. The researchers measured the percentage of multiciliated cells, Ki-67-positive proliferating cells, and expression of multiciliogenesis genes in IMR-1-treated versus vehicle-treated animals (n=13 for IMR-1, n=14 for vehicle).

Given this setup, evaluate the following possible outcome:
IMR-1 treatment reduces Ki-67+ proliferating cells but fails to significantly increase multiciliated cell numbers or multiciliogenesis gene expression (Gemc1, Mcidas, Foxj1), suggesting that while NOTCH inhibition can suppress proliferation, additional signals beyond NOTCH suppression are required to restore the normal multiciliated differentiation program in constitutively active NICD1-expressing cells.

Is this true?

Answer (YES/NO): NO